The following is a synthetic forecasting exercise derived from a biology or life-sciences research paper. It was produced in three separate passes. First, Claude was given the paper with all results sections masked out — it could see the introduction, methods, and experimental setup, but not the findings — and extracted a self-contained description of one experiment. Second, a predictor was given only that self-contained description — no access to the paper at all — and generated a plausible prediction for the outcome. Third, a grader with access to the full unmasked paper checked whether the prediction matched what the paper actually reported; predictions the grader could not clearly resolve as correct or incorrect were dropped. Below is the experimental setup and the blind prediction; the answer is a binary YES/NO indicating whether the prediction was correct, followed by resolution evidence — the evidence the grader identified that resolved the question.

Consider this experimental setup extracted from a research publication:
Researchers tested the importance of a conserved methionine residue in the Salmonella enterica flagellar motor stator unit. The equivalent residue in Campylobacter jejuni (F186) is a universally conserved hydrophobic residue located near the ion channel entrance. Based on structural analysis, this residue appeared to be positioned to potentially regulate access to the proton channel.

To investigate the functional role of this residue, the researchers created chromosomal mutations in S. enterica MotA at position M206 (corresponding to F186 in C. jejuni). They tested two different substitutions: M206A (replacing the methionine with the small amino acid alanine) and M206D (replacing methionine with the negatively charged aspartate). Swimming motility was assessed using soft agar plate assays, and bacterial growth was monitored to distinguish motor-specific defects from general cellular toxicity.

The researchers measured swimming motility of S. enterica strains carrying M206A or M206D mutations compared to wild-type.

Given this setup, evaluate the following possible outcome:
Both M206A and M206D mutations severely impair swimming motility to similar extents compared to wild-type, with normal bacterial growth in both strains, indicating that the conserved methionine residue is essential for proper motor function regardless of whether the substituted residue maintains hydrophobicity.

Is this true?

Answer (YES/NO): YES